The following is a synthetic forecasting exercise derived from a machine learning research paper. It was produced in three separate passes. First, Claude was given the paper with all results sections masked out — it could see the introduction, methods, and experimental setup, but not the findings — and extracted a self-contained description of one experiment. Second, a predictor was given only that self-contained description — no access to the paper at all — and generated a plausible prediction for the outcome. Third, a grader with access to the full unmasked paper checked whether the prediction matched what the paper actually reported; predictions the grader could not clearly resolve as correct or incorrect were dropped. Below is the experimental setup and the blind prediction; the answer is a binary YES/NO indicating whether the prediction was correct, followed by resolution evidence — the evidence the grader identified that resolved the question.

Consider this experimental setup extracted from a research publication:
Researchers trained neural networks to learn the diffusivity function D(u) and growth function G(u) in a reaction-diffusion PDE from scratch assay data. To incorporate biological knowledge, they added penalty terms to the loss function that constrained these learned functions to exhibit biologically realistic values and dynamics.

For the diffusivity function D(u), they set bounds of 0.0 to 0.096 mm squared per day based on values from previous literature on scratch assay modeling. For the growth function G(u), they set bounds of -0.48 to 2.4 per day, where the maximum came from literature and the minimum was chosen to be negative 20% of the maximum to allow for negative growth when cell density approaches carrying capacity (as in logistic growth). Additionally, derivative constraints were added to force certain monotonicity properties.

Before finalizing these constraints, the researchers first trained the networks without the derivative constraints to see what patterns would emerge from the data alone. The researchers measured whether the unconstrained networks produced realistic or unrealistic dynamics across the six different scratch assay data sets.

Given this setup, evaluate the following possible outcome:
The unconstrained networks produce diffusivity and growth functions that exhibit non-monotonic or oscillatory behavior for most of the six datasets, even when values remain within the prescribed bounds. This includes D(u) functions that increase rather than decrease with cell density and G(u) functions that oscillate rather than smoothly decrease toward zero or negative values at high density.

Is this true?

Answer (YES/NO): NO